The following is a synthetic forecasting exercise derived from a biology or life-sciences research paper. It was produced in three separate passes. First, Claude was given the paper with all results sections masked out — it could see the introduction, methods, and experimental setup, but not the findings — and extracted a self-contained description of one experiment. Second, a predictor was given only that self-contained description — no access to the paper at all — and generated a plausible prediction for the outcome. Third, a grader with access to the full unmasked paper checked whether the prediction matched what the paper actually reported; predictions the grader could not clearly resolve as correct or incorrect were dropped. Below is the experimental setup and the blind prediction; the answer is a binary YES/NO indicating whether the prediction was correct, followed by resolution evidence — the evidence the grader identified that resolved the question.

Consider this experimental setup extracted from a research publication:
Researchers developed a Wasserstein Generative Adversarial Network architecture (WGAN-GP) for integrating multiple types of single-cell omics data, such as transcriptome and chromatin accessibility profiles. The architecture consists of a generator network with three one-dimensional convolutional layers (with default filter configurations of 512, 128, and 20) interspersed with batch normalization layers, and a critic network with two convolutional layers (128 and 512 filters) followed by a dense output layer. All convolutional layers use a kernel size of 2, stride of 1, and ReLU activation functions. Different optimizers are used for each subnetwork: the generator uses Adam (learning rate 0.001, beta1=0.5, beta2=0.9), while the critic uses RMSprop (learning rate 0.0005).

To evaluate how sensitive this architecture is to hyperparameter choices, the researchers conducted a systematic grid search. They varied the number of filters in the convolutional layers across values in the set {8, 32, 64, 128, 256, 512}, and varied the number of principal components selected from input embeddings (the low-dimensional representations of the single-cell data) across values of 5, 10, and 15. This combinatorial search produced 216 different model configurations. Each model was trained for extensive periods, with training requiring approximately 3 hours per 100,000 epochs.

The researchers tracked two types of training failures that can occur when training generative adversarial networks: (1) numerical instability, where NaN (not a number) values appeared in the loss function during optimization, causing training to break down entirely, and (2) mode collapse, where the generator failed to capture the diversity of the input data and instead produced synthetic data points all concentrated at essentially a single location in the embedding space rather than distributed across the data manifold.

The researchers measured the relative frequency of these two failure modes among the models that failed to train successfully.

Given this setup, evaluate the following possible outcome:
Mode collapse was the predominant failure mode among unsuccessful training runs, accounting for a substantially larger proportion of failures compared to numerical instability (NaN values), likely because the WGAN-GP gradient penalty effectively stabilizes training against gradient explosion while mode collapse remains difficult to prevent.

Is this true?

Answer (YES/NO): NO